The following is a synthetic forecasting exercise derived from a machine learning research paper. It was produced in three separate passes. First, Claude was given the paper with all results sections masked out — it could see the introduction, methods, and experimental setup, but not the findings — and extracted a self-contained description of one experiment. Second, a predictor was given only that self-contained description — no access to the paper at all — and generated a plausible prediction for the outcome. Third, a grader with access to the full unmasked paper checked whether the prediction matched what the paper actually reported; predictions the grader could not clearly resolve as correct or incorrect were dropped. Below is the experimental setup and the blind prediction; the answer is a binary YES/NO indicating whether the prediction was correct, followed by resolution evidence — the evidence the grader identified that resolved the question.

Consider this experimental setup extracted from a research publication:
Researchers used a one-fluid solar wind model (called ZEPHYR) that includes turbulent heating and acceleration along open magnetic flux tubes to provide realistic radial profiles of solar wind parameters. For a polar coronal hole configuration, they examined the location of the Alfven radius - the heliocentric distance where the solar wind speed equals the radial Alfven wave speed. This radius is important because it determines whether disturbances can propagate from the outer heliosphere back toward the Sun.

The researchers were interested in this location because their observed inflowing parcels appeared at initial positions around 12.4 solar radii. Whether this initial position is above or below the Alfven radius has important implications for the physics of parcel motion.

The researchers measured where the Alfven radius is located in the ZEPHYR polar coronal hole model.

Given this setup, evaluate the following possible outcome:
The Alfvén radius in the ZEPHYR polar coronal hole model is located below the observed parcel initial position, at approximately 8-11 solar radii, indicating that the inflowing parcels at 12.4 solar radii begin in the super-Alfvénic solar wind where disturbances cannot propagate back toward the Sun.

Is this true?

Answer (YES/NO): YES